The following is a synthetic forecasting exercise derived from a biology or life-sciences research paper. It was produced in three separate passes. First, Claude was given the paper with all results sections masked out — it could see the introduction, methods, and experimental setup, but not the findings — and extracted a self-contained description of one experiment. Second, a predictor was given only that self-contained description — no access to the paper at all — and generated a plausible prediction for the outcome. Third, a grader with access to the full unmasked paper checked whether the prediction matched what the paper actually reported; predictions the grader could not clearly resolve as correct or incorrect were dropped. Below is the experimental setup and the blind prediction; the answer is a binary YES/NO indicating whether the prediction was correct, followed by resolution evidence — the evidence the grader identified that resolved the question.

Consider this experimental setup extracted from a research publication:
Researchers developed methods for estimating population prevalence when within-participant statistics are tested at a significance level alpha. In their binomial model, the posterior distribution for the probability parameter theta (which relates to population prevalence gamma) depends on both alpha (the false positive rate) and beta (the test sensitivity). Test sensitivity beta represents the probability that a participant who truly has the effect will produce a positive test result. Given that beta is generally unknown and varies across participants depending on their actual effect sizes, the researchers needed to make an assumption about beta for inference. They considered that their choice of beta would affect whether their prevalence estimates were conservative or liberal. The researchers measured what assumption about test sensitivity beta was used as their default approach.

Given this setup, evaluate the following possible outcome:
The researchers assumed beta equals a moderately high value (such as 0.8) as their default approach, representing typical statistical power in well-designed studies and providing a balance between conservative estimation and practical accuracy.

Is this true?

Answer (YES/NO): NO